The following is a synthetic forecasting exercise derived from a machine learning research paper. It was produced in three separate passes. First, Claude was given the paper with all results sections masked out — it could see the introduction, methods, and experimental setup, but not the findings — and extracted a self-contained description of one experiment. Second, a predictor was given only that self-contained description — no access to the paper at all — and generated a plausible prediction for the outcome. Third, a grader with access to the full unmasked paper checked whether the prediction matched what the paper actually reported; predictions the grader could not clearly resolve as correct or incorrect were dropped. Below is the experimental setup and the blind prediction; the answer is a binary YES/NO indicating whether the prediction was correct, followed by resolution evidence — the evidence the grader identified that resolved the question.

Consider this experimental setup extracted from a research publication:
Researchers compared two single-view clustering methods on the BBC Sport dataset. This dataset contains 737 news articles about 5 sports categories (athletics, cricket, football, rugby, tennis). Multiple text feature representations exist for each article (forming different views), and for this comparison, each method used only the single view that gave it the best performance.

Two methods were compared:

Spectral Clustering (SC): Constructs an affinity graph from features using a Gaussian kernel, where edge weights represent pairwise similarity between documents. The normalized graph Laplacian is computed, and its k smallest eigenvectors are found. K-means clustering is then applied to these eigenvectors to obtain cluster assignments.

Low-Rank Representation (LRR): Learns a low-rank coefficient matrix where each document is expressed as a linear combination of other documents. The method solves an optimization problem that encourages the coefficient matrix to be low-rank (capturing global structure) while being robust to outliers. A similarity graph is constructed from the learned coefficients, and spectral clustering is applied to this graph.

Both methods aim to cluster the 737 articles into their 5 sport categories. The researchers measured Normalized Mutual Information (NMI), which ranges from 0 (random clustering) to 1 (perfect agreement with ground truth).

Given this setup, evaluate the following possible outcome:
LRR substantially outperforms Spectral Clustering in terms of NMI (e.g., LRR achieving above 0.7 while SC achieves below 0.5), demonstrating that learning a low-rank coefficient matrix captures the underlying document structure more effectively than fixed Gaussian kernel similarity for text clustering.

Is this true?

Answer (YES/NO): YES